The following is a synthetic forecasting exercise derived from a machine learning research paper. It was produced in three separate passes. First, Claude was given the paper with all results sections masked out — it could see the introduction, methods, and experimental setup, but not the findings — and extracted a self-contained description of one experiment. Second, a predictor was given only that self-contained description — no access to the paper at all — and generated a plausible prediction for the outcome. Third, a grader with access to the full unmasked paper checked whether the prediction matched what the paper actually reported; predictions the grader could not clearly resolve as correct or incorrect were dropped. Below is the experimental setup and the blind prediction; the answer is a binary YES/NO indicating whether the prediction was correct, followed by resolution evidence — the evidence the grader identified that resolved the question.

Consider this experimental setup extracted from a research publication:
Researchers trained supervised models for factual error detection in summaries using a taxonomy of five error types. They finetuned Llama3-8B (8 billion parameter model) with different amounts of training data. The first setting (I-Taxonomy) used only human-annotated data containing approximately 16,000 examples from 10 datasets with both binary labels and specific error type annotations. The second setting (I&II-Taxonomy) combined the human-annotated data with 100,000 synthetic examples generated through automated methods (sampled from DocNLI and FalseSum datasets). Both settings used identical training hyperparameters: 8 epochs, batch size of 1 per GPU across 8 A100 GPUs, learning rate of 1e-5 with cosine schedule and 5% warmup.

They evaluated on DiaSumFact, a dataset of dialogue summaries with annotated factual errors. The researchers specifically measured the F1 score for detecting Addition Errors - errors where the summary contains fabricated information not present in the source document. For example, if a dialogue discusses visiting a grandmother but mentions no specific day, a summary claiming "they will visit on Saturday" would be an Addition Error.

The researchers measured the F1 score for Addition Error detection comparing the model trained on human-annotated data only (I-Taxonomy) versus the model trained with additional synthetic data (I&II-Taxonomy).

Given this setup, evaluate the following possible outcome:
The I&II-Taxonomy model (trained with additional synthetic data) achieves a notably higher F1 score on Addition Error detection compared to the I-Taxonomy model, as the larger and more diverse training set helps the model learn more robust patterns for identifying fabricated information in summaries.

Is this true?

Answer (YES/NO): YES